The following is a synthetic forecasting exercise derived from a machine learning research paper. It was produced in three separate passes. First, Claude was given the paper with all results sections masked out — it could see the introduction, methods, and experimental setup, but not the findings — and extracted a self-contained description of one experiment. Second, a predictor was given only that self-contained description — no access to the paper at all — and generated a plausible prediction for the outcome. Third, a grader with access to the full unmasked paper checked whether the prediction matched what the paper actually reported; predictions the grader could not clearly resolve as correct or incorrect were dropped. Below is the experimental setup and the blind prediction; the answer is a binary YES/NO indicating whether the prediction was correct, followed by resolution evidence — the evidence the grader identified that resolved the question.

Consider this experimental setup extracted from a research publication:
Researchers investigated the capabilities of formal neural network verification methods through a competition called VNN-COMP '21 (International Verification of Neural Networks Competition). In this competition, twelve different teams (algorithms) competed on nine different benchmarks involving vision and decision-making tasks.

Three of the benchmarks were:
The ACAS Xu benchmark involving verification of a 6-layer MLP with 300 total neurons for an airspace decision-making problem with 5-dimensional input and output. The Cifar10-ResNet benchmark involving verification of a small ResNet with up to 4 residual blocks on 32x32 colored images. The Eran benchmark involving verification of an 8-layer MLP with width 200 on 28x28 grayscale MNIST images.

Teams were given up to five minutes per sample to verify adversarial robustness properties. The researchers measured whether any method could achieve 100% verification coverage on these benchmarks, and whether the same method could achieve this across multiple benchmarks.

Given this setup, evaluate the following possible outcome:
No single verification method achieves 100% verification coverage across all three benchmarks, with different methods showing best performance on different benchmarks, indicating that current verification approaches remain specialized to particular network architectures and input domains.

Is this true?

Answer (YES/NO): YES